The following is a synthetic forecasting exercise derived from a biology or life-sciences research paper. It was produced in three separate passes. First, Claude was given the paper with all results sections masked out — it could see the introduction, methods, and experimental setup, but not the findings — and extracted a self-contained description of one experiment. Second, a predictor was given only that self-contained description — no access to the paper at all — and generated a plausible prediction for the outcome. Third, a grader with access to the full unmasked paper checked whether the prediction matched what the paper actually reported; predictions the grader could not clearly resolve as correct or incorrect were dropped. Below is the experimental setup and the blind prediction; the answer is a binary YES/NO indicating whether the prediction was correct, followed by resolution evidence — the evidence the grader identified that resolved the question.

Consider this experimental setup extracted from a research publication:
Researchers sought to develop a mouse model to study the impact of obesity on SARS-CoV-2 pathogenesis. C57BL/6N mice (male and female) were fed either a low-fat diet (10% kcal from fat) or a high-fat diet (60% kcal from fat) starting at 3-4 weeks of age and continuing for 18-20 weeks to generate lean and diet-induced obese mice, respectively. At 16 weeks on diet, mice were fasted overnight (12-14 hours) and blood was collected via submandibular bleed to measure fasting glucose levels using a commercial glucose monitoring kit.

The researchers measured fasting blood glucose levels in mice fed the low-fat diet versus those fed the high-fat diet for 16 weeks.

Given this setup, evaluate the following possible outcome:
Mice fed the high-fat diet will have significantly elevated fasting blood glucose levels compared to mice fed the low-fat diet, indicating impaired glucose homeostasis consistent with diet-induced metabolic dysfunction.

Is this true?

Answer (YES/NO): YES